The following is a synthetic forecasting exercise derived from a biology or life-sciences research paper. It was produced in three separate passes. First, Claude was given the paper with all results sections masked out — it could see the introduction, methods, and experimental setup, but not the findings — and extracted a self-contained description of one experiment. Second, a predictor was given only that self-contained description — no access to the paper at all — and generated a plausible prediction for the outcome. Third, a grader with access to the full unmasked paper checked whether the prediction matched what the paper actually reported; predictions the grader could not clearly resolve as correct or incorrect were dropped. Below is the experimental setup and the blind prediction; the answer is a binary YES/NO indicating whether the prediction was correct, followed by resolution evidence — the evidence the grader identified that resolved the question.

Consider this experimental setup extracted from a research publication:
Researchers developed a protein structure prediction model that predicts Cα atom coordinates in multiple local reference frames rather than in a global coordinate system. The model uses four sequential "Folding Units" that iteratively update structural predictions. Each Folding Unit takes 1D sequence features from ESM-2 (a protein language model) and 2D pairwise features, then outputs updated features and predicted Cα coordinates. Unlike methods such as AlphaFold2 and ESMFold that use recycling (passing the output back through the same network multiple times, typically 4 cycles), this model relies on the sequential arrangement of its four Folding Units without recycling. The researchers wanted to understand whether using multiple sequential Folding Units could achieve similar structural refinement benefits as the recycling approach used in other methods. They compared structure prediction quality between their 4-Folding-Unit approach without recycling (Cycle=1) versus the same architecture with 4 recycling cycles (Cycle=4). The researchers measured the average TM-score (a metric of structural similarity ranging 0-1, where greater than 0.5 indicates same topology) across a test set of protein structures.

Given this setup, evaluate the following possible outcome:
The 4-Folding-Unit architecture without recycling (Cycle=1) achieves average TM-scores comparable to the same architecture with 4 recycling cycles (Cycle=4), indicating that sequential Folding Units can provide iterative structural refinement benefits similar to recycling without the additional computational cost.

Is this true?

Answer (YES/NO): YES